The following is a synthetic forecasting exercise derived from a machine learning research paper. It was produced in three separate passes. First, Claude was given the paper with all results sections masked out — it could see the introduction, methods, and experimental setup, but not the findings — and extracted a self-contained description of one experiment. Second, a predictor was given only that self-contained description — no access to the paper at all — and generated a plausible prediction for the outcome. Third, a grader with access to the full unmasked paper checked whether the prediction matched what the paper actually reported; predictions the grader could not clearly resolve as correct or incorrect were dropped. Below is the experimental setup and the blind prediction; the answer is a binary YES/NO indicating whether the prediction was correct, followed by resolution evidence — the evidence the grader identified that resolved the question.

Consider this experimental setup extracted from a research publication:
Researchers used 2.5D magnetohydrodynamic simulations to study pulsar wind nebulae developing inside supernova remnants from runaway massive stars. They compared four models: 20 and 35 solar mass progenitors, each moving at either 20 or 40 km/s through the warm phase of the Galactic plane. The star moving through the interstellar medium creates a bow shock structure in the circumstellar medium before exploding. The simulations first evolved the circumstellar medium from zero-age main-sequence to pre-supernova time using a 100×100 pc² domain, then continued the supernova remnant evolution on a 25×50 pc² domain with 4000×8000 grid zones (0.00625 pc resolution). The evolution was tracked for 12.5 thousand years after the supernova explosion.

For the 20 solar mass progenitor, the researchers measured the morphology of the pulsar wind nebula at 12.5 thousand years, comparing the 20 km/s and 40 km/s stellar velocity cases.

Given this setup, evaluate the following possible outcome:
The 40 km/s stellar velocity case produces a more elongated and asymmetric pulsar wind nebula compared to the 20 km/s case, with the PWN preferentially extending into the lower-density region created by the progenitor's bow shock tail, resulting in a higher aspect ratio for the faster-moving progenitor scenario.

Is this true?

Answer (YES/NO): NO